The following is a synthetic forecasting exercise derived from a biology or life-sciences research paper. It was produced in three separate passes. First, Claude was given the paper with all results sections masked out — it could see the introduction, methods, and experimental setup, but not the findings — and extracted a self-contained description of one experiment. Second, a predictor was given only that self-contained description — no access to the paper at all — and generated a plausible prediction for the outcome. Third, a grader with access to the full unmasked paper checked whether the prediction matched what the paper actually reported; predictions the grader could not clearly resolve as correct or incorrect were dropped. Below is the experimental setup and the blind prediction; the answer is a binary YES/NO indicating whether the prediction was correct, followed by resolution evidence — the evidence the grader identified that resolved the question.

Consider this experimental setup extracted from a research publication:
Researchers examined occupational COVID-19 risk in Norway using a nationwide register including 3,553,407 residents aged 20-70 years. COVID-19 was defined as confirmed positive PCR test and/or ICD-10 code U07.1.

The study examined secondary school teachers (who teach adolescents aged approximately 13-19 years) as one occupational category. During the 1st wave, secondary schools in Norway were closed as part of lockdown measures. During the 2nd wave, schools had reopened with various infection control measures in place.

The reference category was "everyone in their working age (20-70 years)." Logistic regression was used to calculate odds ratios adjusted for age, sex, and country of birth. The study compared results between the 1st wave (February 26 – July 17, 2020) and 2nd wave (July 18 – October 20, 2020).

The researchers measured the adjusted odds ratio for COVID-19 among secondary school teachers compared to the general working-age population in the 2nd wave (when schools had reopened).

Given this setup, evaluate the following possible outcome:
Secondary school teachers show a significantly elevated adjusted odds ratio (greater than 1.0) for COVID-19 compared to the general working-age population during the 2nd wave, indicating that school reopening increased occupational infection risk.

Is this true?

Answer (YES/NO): NO